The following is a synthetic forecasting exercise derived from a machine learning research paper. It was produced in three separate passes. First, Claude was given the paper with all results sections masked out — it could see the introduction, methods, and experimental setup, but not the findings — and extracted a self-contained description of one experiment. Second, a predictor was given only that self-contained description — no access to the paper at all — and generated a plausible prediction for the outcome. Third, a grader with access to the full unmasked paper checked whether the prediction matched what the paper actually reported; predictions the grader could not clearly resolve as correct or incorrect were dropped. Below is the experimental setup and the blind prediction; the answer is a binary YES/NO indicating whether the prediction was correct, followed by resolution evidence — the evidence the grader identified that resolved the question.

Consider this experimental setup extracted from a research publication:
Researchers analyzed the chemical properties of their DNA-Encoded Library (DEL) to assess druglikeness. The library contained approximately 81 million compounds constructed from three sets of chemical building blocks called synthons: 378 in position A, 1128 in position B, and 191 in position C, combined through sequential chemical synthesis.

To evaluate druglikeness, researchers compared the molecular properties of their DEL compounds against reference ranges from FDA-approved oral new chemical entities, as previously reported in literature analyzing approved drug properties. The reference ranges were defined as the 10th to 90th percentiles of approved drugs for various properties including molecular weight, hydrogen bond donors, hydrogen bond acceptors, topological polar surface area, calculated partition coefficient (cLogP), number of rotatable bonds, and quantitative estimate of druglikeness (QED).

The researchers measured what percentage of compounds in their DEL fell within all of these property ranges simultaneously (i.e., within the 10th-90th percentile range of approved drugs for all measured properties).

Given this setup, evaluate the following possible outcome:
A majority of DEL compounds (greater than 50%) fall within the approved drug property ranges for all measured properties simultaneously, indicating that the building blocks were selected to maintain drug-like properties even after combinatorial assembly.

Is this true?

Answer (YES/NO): NO